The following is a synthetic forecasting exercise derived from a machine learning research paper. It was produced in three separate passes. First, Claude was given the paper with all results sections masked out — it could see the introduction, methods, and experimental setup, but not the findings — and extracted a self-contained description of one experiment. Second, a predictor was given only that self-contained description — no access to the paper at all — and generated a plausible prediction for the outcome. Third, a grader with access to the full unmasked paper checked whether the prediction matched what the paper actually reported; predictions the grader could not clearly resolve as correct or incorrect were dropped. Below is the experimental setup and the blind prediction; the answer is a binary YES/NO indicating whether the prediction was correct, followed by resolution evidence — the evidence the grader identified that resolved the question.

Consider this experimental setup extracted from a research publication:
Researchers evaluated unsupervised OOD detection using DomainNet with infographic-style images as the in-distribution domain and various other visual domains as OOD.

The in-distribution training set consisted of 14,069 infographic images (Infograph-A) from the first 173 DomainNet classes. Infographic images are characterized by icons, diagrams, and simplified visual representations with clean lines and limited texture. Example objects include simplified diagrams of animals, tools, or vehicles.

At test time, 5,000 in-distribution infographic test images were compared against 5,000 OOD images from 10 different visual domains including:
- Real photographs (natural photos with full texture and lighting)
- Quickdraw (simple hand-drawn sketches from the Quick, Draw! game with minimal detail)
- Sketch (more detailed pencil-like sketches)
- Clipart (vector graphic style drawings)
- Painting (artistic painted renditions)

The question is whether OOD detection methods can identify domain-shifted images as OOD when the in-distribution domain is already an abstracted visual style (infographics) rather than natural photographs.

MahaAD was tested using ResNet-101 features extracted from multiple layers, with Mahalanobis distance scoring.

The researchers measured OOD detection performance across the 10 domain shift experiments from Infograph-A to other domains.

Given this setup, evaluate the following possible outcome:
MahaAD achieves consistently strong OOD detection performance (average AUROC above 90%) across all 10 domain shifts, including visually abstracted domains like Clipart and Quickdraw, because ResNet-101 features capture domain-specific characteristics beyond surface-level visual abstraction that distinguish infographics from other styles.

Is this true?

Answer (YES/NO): NO